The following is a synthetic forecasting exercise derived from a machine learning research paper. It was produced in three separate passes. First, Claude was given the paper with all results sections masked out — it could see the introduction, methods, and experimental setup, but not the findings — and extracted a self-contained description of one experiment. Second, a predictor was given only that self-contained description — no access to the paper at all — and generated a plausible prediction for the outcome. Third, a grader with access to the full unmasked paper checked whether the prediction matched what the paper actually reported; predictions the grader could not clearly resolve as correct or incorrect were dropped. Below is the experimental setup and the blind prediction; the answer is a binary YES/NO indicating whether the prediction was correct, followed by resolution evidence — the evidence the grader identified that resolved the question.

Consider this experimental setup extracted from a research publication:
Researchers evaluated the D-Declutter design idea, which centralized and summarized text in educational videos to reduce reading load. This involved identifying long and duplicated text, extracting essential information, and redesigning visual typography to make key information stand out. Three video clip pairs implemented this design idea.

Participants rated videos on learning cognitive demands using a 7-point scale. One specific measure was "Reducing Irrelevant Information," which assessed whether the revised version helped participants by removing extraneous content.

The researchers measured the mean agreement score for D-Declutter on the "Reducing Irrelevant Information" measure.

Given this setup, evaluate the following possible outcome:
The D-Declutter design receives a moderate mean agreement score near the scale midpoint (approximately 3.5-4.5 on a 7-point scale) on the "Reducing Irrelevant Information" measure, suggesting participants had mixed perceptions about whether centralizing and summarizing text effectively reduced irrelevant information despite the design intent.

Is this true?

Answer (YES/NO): NO